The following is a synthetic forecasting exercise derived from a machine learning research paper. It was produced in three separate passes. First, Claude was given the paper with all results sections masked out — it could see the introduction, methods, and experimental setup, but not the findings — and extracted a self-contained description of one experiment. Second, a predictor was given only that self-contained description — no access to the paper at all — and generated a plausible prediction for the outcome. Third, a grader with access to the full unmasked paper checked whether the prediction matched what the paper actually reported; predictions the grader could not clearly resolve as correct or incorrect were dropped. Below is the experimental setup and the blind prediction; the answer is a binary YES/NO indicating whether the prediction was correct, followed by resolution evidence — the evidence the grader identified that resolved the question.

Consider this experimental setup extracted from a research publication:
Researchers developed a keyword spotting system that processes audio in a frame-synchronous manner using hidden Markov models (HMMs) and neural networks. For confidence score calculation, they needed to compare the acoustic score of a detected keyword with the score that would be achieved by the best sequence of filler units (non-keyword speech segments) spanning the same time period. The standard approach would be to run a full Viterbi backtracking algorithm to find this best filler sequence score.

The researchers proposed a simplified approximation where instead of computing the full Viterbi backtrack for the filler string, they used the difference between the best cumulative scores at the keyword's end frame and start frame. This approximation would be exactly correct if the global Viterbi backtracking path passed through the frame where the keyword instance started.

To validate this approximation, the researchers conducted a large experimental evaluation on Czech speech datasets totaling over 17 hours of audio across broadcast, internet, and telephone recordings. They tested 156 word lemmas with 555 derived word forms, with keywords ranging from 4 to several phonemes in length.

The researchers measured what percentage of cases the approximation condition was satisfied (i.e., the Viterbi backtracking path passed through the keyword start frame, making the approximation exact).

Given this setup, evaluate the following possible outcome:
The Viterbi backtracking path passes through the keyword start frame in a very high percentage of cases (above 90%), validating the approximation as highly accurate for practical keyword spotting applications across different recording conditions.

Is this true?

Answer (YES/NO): YES